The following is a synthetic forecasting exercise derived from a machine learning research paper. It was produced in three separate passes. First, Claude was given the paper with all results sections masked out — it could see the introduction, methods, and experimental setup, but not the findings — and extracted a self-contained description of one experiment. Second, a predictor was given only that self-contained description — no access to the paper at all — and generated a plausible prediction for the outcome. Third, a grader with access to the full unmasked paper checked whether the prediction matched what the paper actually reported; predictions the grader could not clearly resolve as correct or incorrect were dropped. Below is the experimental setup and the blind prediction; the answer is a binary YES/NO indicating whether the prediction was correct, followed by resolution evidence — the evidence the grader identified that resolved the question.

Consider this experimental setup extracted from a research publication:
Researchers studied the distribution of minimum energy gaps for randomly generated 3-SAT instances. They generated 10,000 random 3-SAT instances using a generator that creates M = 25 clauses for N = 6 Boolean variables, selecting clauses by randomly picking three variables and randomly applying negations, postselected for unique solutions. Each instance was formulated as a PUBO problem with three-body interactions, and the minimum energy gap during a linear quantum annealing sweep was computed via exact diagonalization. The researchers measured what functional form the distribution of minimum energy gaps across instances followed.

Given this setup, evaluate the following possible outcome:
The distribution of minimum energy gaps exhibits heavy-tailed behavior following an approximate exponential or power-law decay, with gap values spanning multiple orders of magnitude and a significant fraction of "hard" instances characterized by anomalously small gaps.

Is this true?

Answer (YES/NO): NO